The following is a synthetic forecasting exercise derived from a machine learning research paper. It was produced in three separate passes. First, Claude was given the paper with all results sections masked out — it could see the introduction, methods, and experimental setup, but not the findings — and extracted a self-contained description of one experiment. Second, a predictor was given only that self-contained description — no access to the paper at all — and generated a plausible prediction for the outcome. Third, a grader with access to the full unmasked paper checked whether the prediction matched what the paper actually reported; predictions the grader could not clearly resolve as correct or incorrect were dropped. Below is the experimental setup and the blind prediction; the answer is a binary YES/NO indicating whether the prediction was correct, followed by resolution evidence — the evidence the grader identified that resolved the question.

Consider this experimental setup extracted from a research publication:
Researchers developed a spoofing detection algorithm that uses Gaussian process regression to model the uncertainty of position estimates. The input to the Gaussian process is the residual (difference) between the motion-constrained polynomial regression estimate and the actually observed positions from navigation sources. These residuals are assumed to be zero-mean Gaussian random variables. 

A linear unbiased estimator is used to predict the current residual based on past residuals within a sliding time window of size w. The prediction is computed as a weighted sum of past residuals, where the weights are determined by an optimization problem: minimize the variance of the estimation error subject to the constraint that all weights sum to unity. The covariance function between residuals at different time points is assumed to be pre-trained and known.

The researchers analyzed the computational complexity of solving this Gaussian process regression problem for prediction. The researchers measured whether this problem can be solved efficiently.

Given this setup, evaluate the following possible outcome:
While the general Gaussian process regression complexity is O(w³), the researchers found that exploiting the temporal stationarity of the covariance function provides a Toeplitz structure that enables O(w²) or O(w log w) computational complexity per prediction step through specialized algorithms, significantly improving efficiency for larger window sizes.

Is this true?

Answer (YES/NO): NO